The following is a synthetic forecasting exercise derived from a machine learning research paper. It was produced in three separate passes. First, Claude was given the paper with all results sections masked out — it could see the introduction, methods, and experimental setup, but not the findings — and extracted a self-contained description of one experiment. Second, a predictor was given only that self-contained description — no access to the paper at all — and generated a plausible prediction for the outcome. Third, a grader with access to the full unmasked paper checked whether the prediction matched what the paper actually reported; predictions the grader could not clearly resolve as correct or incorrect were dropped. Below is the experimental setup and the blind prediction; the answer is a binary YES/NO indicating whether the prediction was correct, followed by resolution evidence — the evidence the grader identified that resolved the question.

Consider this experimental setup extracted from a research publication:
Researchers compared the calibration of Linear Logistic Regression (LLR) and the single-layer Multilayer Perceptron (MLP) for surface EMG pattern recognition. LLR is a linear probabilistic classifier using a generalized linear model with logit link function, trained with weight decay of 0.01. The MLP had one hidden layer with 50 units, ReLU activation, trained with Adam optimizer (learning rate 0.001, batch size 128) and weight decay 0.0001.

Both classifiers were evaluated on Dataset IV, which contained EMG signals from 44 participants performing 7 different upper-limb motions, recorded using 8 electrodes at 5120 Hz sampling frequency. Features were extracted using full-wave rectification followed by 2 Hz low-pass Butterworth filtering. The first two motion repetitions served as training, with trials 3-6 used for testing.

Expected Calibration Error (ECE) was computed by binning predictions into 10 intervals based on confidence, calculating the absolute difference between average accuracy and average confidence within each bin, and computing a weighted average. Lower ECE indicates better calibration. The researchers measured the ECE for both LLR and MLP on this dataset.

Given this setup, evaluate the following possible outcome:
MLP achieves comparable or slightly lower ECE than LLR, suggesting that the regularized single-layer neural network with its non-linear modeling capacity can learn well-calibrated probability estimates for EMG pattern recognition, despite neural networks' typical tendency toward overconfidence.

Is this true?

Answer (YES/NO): NO